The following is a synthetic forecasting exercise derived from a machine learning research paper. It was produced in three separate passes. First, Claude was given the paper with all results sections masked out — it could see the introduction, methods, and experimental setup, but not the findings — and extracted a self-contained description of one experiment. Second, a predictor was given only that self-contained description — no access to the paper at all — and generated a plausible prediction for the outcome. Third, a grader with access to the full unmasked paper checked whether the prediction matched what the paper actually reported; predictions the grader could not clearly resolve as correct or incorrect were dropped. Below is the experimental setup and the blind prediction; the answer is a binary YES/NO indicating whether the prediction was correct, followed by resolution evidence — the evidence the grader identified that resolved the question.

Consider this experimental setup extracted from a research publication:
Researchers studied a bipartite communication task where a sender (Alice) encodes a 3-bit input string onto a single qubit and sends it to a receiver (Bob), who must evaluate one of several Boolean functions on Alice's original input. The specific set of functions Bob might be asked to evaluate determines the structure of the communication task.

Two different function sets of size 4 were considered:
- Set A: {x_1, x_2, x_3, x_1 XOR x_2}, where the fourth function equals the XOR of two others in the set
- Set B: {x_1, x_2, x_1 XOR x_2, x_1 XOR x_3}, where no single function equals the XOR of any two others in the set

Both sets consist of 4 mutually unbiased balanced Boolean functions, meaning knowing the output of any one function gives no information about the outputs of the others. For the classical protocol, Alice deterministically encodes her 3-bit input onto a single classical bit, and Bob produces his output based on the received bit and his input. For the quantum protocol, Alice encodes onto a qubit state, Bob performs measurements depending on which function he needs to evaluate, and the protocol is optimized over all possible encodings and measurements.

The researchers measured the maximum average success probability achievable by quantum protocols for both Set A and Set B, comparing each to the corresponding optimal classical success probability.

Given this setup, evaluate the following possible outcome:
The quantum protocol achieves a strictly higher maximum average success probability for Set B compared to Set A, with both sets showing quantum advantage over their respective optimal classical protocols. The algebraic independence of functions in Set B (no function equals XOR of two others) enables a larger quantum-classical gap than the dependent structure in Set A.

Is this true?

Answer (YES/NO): NO